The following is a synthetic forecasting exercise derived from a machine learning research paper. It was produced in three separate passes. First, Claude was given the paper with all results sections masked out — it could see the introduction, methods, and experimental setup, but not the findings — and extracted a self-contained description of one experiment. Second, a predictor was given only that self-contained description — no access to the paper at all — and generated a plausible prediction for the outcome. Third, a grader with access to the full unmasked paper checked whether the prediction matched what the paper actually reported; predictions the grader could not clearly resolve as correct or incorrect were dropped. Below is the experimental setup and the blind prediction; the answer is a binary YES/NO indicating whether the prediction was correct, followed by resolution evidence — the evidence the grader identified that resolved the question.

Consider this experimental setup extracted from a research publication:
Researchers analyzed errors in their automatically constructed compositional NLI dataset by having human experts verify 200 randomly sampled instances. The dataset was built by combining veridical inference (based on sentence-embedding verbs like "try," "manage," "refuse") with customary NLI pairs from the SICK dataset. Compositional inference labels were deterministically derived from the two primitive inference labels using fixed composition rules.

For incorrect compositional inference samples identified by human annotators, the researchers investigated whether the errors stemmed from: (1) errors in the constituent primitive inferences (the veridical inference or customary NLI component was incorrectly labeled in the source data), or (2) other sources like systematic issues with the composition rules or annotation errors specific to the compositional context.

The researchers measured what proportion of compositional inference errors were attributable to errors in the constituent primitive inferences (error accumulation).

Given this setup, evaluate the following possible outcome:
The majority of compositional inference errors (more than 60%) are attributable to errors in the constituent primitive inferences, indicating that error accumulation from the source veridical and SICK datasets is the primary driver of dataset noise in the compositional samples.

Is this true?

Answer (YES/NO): YES